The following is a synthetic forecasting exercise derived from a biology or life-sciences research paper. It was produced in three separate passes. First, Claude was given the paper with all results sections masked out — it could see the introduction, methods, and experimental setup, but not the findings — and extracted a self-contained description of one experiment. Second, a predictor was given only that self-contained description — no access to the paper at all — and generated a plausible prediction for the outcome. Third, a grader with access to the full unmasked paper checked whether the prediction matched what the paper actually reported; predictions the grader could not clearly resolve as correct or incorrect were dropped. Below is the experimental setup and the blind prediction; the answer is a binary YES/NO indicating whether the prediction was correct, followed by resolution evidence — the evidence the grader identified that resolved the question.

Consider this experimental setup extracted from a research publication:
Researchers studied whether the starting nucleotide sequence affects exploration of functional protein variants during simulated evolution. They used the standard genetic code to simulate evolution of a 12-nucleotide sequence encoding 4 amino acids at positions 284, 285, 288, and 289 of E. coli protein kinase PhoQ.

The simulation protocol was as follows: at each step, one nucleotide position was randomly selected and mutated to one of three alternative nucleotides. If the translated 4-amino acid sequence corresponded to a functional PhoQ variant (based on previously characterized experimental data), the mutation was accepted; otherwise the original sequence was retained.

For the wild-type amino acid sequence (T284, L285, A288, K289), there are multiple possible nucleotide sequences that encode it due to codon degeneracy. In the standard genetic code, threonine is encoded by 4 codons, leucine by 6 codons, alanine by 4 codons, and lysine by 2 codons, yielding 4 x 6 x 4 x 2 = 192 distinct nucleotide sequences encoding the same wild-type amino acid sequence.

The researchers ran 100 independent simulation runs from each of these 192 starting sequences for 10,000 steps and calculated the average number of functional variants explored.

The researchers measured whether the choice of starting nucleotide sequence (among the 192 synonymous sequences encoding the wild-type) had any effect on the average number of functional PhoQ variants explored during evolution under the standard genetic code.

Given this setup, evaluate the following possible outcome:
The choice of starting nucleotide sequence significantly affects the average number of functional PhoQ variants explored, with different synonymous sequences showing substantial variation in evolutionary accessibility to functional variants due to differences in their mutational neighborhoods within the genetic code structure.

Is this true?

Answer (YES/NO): NO